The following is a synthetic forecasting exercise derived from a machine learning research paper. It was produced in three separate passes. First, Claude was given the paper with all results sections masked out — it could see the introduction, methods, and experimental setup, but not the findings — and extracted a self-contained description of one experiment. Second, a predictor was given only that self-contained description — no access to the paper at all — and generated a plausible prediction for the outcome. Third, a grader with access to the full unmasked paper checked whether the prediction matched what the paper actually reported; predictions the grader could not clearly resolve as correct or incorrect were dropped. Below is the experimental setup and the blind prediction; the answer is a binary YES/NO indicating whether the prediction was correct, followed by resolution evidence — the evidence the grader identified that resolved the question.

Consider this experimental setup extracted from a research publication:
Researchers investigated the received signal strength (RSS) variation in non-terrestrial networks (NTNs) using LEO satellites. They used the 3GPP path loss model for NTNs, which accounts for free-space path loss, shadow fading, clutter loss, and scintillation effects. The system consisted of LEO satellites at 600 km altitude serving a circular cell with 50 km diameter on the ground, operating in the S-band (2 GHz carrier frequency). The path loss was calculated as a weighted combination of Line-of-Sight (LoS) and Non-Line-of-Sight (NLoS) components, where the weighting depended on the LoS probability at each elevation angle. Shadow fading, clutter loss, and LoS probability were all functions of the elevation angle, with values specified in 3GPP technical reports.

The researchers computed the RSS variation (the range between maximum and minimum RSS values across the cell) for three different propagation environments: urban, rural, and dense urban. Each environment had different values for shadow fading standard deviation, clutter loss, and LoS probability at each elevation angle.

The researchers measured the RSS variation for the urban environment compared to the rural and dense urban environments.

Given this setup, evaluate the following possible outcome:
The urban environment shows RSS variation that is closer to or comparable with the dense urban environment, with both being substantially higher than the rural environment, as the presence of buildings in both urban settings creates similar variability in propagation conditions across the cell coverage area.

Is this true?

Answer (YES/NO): NO